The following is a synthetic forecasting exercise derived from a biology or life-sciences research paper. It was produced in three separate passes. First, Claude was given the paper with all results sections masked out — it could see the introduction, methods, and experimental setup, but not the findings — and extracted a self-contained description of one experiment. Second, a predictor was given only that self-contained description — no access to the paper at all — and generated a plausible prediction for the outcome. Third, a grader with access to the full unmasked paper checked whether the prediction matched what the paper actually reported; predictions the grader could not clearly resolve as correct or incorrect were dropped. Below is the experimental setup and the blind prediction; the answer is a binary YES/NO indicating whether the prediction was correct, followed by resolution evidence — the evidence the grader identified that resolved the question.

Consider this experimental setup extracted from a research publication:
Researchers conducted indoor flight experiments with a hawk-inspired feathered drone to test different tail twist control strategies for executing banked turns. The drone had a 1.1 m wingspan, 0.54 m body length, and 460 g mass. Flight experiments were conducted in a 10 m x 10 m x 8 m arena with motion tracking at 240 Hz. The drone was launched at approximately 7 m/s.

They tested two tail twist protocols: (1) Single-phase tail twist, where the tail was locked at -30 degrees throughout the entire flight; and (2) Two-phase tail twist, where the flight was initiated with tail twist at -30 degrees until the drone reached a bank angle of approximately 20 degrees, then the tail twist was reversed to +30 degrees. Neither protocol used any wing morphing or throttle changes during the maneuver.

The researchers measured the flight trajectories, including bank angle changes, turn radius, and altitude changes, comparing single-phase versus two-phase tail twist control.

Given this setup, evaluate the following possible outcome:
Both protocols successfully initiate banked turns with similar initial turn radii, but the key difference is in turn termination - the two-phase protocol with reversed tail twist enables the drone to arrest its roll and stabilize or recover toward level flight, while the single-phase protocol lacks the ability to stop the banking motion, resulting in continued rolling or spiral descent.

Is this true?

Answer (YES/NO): YES